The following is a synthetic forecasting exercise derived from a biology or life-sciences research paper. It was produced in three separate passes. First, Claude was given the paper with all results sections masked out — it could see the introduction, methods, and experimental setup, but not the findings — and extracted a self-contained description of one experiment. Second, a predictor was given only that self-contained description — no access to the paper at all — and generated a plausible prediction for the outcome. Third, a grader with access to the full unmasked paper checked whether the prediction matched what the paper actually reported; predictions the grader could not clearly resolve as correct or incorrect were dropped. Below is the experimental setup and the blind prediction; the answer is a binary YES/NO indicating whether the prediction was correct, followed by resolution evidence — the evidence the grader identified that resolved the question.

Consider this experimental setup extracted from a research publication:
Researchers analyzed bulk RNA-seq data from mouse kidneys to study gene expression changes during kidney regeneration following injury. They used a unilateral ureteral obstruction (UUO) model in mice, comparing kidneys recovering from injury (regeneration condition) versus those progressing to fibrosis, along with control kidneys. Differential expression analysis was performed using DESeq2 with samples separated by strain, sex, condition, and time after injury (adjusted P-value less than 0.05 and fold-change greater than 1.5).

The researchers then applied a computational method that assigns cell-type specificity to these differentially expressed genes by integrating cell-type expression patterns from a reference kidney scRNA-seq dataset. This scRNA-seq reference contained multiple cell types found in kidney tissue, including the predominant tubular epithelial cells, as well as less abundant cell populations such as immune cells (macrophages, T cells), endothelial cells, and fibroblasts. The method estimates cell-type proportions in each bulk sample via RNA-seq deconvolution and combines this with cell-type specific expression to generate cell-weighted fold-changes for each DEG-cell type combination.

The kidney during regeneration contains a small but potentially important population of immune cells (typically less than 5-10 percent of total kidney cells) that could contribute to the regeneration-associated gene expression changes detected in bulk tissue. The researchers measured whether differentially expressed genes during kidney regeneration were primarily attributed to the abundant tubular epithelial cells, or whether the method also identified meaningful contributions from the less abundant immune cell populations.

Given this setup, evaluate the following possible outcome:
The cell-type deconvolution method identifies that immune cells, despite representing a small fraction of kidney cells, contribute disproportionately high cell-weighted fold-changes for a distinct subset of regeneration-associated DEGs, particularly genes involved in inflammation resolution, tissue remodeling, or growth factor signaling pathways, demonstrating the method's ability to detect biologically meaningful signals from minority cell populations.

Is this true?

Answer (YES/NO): NO